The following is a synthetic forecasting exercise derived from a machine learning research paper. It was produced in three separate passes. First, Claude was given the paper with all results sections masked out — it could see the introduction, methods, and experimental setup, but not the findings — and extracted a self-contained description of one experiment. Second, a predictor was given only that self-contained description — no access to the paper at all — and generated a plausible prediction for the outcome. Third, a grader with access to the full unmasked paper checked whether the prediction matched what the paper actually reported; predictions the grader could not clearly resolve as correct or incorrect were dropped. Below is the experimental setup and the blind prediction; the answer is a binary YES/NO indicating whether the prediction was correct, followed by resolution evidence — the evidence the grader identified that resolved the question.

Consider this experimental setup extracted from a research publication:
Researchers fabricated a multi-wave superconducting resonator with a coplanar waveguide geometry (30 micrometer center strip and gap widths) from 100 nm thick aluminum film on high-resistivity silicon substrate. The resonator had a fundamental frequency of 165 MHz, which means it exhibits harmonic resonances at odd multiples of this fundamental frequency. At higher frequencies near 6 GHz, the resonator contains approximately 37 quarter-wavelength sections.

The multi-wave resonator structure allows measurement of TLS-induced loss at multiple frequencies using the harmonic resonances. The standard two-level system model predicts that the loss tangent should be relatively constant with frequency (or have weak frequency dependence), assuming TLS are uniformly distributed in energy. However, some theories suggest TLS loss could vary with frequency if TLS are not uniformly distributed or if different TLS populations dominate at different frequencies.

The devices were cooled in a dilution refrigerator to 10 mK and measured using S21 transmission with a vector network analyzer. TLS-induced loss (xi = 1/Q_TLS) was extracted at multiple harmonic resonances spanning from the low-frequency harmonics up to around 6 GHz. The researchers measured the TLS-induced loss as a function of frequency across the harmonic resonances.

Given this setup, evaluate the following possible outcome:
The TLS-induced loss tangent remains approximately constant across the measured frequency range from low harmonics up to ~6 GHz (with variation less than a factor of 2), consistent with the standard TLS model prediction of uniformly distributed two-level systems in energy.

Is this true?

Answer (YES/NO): YES